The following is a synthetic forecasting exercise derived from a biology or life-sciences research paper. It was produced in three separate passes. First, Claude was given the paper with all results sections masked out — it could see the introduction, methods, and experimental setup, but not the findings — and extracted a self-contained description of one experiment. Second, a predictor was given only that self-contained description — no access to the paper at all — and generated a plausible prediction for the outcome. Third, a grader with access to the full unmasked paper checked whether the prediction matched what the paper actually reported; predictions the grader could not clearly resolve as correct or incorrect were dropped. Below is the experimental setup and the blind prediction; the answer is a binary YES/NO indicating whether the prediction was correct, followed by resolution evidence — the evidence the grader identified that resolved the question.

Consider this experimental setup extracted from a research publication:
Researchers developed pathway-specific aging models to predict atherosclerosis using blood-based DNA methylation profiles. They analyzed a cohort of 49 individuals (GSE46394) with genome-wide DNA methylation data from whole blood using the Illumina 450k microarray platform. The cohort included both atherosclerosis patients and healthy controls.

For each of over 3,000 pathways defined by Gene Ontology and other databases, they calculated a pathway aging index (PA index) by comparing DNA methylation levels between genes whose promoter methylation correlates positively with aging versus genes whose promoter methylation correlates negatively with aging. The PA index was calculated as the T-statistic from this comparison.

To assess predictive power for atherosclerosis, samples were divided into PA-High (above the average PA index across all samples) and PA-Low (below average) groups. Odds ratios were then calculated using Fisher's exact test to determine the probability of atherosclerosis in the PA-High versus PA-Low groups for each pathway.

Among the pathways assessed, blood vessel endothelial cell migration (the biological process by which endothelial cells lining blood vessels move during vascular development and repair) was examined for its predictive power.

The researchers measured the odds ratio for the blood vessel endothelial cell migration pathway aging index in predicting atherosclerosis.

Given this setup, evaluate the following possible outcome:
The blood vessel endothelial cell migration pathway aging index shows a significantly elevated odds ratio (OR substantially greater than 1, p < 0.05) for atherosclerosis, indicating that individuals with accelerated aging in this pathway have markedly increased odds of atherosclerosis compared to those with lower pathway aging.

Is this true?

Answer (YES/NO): YES